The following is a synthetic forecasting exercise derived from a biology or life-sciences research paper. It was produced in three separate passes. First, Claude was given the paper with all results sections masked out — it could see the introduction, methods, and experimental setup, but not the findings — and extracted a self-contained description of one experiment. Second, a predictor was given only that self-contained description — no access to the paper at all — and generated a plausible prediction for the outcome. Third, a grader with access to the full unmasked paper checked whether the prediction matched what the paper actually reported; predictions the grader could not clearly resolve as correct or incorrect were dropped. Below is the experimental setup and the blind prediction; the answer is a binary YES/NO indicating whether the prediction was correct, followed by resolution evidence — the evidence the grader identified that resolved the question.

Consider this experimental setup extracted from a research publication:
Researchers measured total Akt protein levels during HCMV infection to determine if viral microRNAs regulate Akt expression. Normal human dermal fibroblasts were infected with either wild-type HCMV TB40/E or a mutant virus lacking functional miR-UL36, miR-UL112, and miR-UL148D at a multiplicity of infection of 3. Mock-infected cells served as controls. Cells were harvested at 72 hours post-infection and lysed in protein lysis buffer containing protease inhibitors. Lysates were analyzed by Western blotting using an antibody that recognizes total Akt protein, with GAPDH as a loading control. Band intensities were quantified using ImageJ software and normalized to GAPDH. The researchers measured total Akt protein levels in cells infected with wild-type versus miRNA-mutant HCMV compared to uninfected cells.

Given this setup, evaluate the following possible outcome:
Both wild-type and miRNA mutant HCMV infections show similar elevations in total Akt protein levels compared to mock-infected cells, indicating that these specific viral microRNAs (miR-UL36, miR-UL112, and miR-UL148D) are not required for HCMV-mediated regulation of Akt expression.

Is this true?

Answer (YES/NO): NO